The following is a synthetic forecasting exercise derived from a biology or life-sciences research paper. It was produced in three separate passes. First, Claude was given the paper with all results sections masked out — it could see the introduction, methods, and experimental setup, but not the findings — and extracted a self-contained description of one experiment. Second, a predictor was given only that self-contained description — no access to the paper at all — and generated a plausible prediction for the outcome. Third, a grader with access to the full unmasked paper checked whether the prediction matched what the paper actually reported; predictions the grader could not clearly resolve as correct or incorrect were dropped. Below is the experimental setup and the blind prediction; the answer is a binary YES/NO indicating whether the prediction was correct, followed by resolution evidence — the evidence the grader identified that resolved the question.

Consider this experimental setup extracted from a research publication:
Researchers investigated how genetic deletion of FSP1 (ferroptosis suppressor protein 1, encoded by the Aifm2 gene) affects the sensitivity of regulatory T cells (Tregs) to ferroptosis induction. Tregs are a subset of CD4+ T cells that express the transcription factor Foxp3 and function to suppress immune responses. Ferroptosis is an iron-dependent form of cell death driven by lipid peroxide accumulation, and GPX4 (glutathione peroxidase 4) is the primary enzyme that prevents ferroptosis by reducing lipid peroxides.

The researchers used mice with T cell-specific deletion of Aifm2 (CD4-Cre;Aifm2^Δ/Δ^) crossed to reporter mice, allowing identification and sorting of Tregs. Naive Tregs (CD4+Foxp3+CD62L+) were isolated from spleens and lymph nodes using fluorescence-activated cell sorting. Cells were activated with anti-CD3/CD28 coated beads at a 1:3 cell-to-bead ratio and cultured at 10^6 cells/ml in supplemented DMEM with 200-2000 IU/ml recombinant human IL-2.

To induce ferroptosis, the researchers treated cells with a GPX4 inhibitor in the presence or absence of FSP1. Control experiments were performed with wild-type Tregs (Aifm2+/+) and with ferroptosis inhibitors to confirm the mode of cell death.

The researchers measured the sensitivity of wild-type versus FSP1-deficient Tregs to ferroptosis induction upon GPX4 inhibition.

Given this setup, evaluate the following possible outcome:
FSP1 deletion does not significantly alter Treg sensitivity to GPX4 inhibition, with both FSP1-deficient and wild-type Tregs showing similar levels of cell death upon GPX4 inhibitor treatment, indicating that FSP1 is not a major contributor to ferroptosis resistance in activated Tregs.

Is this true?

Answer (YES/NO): NO